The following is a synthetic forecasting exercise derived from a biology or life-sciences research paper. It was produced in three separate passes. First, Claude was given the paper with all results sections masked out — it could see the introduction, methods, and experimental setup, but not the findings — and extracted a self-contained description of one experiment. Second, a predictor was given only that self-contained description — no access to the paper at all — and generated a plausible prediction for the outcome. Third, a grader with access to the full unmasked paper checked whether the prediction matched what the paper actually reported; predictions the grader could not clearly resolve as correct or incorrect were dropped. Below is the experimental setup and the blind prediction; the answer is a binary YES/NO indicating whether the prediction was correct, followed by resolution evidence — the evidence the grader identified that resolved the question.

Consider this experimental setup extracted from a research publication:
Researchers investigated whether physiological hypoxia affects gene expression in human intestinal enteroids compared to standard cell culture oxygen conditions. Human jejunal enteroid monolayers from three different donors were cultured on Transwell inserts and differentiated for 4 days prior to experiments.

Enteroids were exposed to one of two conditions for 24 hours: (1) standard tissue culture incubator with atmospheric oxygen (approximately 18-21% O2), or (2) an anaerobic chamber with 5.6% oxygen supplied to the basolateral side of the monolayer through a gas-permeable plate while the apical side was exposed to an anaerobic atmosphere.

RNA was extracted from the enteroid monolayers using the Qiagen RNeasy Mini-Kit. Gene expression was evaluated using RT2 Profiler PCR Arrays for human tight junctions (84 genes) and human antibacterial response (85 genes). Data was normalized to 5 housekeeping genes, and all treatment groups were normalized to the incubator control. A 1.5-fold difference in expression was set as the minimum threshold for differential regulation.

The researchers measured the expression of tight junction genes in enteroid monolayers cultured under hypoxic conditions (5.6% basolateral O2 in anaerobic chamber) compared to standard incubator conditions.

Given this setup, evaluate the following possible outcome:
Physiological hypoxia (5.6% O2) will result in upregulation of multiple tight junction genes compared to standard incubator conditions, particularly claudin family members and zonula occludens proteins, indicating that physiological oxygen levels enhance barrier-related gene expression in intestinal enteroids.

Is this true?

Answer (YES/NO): YES